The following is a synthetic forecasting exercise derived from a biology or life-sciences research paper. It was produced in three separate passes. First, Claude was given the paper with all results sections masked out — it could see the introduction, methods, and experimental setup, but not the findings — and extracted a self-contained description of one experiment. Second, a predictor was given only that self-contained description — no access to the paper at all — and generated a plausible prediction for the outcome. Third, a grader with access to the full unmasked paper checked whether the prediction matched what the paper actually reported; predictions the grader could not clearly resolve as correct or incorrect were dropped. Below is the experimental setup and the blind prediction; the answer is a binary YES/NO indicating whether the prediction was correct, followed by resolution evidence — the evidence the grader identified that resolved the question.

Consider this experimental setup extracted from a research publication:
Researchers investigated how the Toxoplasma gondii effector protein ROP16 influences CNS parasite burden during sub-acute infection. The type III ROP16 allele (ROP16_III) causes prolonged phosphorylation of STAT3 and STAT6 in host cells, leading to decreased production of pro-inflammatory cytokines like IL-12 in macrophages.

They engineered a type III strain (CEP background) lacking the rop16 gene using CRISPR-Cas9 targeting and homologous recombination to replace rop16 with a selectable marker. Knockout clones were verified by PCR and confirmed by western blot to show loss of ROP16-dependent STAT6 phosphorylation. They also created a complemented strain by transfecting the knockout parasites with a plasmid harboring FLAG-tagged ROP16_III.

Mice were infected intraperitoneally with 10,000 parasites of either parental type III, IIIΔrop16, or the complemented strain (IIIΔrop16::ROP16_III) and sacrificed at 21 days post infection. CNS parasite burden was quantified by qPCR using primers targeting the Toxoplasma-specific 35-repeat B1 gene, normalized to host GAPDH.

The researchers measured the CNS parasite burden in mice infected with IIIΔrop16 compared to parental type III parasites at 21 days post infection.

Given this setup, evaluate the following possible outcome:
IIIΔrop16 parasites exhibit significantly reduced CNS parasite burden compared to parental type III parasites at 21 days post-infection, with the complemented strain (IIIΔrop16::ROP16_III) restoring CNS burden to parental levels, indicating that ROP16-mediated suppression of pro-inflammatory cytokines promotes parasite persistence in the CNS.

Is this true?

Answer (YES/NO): YES